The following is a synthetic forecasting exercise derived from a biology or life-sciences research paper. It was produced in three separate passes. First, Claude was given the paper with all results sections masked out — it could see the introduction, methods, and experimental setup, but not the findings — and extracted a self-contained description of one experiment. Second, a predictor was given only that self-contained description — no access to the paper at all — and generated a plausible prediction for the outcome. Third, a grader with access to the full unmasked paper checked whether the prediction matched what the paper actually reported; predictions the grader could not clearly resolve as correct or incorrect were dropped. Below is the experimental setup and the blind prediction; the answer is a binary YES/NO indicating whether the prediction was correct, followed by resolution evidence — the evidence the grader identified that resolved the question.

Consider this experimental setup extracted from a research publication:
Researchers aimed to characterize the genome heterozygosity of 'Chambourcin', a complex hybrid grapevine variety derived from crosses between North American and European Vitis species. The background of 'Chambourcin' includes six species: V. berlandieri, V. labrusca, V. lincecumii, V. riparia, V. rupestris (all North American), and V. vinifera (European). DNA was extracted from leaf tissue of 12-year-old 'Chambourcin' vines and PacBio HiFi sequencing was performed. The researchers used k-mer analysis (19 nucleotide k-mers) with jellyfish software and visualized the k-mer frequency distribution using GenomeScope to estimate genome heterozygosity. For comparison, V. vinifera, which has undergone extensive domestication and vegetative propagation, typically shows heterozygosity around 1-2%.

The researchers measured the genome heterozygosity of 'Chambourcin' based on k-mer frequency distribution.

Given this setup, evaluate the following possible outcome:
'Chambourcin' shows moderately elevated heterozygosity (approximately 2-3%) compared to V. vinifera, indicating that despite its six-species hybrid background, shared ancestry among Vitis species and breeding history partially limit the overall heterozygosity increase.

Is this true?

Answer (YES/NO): YES